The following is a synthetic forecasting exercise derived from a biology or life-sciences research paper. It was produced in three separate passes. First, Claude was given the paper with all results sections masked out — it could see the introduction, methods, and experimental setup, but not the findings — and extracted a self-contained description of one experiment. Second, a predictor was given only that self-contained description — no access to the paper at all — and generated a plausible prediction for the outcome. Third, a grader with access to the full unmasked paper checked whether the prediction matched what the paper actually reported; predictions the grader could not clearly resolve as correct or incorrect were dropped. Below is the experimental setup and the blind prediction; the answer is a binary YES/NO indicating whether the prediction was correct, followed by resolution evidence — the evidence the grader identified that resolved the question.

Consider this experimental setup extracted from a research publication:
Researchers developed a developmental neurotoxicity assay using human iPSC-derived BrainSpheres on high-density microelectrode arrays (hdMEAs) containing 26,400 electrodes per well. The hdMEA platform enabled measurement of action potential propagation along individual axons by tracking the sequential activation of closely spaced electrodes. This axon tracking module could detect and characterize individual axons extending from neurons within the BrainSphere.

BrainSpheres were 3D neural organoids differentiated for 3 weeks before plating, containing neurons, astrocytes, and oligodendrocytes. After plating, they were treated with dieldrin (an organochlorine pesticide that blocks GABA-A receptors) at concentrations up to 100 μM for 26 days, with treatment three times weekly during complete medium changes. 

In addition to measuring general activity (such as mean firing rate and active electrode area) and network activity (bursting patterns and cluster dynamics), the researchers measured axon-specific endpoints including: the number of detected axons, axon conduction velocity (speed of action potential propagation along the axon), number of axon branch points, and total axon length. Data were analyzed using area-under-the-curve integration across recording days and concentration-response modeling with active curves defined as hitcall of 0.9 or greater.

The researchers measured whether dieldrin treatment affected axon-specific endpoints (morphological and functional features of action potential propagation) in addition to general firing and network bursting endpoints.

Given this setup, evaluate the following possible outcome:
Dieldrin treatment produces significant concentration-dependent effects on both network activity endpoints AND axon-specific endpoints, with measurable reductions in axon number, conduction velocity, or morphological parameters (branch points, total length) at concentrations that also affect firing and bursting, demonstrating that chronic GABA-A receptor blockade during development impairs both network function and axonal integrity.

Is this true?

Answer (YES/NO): NO